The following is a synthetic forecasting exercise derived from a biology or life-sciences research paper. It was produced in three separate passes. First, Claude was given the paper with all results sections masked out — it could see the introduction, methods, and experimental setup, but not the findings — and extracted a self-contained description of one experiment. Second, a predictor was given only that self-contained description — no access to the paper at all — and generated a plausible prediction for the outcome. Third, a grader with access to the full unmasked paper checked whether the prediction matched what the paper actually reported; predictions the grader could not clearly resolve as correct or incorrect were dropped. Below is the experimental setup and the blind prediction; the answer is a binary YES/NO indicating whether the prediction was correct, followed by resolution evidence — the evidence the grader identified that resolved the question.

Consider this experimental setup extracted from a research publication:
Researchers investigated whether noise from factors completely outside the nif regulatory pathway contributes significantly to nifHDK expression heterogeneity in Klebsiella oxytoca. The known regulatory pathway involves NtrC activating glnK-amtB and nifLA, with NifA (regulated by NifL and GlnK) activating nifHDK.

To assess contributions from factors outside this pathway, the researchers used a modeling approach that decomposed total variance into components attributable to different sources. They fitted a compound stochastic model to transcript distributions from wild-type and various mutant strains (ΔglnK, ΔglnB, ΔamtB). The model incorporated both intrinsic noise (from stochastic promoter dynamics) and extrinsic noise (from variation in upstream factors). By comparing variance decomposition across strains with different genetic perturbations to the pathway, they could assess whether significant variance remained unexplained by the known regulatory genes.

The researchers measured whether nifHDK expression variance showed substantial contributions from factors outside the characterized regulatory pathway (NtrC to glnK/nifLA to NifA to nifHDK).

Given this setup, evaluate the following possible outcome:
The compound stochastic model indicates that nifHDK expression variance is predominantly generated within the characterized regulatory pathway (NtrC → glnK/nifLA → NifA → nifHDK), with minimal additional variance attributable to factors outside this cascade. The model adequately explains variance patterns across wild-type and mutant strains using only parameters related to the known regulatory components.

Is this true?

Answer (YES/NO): YES